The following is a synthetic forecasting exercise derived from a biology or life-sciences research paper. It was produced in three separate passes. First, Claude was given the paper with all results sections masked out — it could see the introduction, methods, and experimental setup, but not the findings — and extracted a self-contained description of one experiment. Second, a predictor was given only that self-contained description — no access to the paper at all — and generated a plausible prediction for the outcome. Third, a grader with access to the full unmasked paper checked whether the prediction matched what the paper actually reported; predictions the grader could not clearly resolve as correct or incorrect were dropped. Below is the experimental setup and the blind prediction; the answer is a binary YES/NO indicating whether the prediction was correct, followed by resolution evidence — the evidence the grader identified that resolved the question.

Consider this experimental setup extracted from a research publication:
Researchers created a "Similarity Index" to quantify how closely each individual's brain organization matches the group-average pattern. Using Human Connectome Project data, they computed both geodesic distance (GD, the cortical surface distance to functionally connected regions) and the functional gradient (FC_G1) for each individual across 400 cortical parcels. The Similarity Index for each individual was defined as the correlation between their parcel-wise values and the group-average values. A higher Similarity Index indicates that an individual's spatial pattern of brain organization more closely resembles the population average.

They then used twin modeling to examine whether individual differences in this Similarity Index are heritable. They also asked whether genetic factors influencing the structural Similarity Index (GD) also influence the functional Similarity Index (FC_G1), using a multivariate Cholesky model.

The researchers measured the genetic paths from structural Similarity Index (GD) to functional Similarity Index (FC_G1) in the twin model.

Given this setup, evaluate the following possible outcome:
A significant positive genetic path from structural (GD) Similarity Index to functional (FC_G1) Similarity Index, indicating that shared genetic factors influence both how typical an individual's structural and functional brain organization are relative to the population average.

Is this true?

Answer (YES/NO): YES